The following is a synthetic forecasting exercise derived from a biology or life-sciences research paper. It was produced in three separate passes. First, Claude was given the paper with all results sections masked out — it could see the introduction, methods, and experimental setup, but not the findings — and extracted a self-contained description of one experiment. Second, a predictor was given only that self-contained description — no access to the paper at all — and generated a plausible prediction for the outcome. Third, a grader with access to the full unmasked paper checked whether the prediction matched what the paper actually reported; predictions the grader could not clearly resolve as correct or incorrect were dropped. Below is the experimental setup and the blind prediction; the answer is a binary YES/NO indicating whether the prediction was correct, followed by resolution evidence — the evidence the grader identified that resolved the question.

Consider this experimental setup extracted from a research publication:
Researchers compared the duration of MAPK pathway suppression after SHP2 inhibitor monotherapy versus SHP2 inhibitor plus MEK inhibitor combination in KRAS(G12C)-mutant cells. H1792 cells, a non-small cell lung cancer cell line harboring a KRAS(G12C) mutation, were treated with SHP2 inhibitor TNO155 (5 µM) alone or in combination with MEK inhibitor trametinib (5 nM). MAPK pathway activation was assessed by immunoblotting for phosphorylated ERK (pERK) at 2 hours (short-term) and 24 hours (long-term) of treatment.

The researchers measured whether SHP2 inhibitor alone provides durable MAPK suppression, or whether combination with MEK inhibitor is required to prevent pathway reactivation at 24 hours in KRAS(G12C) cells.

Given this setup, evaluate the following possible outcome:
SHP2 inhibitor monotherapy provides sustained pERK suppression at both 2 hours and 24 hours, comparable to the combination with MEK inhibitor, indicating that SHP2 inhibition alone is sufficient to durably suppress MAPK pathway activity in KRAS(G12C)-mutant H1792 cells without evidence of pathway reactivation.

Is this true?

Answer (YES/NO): NO